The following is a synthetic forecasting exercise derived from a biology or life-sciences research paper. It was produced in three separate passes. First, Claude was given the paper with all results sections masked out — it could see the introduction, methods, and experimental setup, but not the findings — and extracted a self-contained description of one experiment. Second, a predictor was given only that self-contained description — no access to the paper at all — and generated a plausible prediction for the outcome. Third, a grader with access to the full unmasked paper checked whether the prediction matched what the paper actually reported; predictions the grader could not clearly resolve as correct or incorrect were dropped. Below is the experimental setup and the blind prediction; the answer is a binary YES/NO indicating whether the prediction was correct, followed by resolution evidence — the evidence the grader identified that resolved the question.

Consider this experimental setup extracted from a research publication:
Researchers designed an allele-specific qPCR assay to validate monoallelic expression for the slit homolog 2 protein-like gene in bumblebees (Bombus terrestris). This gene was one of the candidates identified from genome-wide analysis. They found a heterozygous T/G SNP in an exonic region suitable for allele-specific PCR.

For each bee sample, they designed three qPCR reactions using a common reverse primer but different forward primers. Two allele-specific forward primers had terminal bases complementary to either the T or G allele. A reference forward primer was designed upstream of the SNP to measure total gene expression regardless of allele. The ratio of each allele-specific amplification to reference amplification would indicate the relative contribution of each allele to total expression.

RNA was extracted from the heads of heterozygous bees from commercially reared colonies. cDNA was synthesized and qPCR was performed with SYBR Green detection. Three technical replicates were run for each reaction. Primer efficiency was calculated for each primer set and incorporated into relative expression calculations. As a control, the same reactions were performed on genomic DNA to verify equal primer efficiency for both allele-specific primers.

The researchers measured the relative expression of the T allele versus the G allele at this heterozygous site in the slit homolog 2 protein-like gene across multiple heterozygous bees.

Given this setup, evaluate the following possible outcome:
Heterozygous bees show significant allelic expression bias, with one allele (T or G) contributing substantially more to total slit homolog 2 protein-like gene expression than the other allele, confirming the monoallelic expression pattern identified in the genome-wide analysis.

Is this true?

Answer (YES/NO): YES